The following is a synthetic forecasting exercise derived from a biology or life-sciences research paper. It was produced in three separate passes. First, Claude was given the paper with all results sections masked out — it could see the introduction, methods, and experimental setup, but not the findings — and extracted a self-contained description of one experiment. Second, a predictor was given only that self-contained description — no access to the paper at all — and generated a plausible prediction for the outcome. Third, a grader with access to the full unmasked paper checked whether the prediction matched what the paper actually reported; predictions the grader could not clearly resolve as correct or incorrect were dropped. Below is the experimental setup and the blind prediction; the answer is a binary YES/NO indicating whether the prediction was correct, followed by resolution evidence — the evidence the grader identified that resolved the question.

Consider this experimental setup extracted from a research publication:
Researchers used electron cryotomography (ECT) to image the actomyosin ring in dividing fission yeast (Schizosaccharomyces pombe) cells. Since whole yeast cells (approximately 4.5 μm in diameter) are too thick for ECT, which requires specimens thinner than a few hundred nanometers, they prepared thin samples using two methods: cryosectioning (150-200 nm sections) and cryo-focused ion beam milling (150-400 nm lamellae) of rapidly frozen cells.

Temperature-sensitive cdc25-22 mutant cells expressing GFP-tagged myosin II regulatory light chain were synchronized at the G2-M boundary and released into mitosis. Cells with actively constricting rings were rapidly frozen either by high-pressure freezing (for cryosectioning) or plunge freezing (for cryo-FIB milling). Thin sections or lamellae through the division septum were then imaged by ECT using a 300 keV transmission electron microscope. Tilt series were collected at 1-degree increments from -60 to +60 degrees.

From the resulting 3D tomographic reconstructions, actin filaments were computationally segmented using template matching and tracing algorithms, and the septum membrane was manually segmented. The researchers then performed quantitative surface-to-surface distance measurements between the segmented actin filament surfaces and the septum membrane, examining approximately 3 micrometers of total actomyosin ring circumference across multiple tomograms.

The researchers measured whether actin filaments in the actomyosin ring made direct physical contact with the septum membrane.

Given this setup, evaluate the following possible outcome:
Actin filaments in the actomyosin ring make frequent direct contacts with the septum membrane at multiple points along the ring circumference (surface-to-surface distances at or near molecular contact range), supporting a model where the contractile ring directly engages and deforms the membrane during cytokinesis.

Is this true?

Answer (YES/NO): NO